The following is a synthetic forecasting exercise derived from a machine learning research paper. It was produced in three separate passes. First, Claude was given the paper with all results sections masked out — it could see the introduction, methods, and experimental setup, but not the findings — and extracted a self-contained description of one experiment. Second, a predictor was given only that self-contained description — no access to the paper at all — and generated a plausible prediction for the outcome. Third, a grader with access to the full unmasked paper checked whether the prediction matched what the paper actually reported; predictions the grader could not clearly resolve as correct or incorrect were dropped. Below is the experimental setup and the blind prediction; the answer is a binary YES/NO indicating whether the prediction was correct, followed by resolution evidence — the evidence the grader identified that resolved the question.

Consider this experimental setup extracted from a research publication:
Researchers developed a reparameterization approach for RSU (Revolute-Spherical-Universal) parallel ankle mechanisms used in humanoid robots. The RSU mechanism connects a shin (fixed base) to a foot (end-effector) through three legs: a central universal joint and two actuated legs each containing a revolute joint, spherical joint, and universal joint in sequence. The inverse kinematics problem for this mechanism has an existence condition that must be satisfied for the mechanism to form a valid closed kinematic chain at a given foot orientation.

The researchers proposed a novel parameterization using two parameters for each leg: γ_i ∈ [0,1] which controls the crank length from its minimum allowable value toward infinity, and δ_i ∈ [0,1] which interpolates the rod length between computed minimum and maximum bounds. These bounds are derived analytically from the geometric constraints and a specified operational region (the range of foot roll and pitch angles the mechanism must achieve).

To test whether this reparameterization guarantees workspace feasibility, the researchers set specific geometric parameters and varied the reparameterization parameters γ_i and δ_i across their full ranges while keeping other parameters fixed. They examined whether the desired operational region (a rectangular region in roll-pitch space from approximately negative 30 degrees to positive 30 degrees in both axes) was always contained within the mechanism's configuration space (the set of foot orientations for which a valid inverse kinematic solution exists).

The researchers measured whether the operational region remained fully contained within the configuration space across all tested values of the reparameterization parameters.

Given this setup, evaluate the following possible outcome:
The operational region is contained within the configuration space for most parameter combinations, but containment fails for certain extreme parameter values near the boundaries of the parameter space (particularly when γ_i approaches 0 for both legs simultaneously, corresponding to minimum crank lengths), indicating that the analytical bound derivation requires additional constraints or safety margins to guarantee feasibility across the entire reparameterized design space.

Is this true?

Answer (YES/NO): NO